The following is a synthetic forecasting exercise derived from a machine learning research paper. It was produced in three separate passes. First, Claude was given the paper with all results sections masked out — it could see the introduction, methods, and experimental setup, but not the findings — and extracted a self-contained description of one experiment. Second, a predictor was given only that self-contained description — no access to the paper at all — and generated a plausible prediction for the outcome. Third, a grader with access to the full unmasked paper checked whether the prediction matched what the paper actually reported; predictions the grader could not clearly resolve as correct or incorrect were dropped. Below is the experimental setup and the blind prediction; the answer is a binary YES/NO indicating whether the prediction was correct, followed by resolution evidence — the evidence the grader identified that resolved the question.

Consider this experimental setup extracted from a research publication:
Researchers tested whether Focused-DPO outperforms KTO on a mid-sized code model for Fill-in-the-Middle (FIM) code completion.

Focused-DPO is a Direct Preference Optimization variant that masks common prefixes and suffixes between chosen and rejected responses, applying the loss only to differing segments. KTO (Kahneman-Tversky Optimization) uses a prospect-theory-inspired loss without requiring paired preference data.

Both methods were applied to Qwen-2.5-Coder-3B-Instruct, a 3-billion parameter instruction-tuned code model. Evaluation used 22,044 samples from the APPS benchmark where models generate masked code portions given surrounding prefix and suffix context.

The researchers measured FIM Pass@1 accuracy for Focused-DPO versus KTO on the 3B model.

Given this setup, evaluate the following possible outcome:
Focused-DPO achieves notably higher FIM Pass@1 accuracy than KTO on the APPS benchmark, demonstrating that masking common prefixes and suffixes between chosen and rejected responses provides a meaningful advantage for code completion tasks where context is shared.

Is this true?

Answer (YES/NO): NO